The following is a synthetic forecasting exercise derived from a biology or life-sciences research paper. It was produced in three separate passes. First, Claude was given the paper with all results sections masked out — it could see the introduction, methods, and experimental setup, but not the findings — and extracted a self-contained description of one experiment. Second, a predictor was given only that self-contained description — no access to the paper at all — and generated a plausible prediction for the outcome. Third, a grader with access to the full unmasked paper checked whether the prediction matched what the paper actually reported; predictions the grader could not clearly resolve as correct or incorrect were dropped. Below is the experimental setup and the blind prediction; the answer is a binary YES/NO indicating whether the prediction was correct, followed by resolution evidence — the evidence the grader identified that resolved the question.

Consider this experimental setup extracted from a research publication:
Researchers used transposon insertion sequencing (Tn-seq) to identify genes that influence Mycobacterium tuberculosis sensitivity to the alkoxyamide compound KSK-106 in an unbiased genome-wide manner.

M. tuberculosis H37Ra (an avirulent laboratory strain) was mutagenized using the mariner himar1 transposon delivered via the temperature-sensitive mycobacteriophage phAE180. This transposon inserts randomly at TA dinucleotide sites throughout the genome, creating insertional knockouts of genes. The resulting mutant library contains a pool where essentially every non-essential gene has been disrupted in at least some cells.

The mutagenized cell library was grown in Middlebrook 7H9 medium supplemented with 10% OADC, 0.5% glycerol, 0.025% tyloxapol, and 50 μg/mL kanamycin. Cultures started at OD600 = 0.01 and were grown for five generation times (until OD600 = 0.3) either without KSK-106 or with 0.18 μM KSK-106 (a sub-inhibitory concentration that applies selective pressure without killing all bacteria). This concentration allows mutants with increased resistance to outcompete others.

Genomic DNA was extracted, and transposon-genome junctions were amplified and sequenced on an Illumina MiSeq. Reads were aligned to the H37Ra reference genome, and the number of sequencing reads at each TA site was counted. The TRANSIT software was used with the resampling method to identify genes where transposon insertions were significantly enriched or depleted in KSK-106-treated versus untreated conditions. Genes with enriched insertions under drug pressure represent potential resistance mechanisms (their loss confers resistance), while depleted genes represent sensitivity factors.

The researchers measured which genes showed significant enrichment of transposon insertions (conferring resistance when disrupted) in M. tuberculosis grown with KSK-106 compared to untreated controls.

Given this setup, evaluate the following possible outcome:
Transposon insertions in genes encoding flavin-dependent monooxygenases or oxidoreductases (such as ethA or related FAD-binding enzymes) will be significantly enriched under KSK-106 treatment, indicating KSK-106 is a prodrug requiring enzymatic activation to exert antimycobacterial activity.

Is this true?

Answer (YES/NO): NO